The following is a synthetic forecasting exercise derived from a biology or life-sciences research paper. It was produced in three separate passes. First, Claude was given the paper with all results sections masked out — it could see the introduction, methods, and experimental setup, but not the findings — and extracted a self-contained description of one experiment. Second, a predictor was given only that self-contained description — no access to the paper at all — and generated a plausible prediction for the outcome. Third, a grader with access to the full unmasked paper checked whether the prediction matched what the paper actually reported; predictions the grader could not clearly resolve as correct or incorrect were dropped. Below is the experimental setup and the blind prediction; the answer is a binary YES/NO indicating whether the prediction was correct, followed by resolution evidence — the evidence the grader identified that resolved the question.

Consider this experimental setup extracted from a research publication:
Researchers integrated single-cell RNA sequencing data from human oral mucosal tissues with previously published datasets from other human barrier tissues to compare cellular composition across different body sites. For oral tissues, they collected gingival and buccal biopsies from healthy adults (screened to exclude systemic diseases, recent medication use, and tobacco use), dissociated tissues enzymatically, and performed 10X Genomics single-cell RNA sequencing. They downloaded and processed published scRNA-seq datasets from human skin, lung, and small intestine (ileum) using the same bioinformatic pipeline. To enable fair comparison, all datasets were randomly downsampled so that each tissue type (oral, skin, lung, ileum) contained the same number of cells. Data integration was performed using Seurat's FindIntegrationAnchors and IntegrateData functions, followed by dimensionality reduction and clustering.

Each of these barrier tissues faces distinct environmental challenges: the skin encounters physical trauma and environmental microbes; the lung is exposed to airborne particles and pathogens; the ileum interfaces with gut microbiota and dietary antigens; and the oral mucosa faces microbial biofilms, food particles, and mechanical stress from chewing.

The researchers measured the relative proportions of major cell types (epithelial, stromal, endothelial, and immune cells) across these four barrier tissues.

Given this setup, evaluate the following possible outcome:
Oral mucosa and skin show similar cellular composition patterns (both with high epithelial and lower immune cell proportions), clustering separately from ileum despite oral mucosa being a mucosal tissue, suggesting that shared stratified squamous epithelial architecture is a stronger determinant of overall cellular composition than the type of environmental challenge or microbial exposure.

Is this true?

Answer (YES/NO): NO